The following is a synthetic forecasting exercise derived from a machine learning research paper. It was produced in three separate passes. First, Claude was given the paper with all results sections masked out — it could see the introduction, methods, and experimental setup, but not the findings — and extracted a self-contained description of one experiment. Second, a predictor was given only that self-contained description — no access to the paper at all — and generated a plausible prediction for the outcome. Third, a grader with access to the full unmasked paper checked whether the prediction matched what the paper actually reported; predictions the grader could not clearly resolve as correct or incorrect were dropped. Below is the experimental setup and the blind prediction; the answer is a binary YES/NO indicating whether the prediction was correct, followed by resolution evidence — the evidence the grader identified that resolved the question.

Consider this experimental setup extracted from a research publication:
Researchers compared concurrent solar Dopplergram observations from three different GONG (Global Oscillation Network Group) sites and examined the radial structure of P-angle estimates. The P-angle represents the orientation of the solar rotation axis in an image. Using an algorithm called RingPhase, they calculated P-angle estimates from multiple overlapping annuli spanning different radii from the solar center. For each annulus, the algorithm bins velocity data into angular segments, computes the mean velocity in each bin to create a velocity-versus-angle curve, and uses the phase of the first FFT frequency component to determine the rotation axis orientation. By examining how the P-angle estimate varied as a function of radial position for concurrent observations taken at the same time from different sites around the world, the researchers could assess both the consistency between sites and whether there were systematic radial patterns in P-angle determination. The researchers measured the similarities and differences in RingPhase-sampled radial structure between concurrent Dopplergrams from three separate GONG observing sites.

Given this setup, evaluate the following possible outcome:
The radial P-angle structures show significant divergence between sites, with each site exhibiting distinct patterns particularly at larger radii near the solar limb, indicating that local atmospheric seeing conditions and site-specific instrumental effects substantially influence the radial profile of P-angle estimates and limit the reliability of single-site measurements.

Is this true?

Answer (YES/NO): NO